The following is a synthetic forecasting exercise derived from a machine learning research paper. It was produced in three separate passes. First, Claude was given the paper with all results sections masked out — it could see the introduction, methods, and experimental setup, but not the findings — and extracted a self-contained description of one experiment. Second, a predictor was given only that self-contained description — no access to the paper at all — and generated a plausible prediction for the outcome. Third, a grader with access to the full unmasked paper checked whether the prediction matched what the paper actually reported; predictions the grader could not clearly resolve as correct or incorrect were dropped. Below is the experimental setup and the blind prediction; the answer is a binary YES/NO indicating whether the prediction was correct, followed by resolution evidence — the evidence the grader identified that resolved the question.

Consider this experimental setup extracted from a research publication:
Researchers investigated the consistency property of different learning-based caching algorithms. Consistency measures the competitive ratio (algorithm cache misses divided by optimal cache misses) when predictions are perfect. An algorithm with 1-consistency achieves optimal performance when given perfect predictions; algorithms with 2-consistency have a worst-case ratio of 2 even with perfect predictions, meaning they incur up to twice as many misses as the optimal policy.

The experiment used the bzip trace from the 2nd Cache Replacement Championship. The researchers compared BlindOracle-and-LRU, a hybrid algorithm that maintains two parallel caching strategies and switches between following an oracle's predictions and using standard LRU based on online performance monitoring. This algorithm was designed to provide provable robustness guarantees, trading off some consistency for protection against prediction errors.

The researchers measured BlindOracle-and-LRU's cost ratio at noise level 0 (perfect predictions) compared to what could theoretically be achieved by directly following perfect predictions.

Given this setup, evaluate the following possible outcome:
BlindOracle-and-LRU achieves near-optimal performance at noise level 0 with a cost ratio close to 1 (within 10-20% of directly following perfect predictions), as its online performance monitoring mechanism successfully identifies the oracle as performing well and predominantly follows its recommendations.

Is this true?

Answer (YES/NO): NO